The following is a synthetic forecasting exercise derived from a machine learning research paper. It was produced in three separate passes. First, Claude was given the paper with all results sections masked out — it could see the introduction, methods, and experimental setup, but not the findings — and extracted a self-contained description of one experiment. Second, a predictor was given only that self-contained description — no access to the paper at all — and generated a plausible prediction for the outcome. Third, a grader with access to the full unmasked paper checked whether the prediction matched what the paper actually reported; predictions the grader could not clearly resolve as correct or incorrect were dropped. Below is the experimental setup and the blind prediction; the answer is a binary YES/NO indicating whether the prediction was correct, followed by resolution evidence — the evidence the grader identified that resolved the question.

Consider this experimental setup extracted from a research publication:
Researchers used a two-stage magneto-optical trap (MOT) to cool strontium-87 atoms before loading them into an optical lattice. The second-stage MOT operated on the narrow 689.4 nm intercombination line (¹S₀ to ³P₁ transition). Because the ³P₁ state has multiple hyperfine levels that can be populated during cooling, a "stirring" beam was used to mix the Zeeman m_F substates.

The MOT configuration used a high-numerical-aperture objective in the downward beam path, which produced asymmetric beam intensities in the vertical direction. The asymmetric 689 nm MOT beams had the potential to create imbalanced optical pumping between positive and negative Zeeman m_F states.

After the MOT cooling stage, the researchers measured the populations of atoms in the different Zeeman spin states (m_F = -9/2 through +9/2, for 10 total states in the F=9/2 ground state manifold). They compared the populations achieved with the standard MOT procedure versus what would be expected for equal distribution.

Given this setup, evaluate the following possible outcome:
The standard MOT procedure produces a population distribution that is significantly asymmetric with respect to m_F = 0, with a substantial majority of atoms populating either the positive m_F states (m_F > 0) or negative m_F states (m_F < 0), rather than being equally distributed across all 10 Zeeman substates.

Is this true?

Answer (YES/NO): NO